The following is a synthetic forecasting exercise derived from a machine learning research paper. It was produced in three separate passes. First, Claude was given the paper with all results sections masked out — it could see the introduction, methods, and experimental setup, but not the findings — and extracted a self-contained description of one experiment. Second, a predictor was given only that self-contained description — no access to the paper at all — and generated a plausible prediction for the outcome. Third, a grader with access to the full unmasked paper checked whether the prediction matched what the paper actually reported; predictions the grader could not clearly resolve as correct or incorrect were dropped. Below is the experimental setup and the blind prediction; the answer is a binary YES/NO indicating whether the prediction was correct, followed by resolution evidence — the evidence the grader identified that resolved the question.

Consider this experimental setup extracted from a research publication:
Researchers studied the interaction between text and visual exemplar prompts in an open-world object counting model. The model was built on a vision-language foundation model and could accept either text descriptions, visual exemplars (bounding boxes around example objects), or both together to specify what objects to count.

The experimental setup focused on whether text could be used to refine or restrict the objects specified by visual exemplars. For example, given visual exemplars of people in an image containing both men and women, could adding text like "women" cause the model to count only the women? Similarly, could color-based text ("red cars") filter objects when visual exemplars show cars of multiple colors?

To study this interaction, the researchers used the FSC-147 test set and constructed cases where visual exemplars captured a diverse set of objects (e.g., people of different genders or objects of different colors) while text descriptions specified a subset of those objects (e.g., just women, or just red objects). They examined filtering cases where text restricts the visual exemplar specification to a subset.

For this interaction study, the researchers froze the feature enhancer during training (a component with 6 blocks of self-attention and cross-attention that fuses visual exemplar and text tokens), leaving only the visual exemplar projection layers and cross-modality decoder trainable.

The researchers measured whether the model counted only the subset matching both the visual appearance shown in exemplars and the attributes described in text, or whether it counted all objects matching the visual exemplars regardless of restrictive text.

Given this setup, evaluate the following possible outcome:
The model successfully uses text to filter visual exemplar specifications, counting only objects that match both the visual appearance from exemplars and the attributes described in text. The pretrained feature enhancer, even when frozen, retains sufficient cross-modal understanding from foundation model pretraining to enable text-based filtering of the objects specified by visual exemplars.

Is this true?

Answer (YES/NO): NO